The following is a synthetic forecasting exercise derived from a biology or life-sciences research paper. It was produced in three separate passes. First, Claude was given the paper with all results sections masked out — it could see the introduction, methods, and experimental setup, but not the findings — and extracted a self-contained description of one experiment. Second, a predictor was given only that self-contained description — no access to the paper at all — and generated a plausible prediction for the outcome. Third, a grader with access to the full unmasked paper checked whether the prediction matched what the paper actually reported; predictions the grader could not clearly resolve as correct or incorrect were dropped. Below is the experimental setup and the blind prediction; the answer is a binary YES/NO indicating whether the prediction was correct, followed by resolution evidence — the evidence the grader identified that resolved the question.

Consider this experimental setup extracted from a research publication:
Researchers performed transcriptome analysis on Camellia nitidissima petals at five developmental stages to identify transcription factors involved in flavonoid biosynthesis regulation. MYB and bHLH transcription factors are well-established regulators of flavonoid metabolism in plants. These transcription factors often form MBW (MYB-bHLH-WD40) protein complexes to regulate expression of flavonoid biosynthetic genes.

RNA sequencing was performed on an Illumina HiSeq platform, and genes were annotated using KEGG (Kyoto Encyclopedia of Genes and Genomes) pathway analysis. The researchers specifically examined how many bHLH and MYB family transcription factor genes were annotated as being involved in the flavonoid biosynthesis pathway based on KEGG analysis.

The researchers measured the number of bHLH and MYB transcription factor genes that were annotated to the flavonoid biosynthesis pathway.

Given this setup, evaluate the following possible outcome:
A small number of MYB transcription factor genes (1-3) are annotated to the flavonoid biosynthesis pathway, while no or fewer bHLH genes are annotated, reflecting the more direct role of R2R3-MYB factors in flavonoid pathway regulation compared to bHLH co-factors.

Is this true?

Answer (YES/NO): NO